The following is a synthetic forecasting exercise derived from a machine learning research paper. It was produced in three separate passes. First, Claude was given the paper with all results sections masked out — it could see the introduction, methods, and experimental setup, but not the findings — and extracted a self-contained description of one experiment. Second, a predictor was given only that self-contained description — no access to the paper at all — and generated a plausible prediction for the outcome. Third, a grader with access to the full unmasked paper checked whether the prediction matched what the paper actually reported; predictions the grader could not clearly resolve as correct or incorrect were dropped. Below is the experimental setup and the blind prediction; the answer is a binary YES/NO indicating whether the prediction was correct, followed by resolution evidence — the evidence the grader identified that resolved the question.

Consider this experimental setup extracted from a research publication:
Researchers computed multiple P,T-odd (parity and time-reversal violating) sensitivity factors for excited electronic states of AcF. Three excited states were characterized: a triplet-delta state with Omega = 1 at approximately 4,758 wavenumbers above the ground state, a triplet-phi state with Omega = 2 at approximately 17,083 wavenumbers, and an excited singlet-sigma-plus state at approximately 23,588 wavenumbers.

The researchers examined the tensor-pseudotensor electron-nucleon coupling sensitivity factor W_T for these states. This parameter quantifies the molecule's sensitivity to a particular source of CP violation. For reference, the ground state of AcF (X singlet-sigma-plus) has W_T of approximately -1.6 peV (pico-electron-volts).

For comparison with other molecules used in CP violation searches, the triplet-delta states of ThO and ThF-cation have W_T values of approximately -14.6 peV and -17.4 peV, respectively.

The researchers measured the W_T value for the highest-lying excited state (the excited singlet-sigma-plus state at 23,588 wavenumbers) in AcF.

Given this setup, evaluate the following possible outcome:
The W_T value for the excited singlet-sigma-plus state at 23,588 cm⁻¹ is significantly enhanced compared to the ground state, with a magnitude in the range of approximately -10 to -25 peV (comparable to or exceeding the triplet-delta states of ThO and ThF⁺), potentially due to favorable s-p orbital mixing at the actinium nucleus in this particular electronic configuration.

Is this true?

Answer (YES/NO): YES